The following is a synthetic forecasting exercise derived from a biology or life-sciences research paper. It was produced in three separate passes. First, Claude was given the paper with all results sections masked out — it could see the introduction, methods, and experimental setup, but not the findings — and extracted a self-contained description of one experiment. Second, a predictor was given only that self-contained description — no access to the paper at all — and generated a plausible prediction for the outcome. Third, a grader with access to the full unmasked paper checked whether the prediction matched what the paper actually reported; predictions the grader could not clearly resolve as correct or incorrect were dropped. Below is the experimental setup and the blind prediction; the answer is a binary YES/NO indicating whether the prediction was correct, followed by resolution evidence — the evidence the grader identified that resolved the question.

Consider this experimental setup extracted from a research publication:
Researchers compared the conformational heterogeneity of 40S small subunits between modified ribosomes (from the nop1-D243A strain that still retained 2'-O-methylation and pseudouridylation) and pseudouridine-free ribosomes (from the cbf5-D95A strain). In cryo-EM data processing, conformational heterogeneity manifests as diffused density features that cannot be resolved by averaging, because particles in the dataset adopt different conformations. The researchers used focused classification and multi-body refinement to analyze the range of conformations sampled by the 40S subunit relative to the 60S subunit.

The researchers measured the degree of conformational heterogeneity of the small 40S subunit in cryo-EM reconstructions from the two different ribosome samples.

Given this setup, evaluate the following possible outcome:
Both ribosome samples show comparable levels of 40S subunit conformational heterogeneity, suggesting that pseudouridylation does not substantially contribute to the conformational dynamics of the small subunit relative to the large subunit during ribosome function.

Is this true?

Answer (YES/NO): NO